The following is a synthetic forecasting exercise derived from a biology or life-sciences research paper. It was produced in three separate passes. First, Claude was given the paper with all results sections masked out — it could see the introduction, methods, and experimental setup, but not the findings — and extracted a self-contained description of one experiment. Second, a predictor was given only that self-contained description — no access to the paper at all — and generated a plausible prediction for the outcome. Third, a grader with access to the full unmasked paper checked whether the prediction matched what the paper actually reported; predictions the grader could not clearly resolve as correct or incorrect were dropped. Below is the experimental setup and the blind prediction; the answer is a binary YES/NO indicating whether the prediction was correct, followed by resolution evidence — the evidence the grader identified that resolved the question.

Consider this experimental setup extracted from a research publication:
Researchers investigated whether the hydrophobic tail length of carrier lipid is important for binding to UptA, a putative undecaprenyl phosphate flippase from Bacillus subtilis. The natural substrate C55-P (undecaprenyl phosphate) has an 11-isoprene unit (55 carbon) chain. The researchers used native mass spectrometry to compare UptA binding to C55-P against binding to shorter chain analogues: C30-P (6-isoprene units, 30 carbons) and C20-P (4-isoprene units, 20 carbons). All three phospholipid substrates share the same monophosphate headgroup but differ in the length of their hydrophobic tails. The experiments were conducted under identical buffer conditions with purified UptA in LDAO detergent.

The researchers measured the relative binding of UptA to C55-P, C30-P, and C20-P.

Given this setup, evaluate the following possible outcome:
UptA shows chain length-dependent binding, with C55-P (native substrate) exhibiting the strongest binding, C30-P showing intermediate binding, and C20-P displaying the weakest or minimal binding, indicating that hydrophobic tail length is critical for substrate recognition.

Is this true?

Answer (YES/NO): YES